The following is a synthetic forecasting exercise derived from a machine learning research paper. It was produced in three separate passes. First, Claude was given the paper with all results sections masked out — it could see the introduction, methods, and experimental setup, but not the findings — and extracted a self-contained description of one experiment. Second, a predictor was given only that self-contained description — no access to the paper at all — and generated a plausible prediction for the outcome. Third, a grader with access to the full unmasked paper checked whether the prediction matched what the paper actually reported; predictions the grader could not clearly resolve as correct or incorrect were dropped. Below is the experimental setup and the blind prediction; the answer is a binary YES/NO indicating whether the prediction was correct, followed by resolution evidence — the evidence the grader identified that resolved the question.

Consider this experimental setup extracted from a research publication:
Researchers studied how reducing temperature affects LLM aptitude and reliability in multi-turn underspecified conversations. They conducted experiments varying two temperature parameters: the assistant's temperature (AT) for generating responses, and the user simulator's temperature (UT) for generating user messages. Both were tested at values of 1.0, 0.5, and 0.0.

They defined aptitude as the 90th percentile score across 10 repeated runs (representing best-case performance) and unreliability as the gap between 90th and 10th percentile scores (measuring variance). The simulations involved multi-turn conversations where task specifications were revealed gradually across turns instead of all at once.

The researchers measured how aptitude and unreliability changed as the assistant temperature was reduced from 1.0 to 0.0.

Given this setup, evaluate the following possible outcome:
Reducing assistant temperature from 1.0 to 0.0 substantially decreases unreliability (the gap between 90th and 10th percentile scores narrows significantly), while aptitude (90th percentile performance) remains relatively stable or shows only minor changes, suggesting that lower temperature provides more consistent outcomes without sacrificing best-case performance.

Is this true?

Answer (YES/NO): NO